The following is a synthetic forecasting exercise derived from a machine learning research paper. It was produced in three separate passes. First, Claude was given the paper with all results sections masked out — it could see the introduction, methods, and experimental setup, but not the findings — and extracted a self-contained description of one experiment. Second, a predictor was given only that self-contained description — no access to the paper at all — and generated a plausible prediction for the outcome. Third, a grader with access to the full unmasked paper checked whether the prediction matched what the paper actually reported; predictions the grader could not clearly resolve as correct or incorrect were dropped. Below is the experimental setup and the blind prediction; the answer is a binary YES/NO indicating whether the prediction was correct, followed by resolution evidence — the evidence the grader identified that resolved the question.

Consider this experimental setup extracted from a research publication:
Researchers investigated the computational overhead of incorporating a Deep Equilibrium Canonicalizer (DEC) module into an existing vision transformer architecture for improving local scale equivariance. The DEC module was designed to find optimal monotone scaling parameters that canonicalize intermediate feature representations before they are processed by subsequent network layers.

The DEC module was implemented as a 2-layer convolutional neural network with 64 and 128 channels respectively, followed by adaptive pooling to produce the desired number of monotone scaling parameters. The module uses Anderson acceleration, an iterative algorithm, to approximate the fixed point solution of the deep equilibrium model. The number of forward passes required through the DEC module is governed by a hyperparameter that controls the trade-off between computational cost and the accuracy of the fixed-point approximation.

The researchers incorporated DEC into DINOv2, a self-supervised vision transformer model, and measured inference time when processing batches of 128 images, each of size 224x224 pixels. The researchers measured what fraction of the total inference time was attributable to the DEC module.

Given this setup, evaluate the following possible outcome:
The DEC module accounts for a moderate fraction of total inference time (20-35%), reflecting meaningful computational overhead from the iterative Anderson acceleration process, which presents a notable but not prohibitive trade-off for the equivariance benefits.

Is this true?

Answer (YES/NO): YES